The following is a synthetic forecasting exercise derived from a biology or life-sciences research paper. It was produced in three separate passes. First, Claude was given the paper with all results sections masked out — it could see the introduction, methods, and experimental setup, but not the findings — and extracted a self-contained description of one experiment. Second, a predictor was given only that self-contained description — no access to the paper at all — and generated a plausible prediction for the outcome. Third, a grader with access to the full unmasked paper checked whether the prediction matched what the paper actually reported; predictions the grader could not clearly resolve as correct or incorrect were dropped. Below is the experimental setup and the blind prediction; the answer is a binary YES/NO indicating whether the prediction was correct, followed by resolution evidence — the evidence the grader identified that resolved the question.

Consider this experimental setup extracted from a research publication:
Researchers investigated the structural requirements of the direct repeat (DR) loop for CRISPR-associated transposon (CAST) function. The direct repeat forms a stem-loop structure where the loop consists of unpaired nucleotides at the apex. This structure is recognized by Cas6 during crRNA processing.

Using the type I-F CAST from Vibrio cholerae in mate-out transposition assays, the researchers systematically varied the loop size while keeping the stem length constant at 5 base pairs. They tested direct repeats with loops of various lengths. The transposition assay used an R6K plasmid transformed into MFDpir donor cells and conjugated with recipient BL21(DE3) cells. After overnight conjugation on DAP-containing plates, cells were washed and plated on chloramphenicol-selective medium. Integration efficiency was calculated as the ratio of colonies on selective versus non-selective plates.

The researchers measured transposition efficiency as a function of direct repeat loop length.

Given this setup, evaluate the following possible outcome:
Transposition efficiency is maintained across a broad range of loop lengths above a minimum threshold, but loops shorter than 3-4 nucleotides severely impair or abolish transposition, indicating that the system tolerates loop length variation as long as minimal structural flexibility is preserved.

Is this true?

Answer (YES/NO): NO